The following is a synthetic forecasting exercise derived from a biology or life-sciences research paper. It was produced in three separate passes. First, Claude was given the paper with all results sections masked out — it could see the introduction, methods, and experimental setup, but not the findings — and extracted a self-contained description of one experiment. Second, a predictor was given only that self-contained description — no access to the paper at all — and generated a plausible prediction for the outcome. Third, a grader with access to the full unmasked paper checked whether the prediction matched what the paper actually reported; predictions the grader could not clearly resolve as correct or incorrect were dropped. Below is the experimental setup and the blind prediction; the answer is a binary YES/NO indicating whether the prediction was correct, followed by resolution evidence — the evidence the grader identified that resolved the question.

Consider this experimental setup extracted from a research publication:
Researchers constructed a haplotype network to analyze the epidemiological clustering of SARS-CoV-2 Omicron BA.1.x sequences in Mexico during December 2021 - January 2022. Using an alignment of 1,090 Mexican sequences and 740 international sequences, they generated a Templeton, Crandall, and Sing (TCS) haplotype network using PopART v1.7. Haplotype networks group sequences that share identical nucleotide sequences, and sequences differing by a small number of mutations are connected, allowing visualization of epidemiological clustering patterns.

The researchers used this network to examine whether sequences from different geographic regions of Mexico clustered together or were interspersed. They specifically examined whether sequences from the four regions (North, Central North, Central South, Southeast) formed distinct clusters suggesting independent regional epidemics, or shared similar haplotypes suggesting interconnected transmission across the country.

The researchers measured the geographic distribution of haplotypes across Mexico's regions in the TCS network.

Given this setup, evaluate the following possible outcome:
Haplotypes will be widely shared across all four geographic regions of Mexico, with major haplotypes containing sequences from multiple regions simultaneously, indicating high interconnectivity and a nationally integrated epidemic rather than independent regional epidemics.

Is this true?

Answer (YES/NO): YES